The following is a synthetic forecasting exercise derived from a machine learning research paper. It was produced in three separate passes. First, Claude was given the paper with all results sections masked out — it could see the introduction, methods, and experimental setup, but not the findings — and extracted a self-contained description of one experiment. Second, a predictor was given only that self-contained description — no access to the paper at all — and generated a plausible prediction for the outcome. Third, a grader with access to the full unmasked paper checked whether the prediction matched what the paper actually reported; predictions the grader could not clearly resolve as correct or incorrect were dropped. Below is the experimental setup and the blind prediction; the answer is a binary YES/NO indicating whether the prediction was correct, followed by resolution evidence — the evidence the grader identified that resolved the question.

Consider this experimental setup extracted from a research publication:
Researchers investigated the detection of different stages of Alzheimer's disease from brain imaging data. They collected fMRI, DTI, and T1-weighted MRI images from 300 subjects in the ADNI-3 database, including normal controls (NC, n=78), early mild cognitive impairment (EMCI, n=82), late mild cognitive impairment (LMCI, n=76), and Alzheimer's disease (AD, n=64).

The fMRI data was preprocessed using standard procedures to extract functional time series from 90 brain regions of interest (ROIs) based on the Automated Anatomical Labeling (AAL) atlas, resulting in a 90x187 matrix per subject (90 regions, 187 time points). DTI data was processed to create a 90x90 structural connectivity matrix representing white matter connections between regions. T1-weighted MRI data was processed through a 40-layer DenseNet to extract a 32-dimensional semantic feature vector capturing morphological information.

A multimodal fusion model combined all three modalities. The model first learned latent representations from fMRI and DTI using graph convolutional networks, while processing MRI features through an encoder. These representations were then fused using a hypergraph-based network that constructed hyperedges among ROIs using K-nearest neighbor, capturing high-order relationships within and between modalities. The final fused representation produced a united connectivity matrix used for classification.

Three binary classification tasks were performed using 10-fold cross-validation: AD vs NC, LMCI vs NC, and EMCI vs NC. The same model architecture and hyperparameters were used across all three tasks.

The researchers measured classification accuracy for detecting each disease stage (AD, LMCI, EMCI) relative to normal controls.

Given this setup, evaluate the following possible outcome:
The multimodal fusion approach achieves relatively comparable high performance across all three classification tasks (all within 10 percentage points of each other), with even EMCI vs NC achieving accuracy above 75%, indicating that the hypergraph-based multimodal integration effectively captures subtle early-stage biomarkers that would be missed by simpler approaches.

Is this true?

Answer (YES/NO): YES